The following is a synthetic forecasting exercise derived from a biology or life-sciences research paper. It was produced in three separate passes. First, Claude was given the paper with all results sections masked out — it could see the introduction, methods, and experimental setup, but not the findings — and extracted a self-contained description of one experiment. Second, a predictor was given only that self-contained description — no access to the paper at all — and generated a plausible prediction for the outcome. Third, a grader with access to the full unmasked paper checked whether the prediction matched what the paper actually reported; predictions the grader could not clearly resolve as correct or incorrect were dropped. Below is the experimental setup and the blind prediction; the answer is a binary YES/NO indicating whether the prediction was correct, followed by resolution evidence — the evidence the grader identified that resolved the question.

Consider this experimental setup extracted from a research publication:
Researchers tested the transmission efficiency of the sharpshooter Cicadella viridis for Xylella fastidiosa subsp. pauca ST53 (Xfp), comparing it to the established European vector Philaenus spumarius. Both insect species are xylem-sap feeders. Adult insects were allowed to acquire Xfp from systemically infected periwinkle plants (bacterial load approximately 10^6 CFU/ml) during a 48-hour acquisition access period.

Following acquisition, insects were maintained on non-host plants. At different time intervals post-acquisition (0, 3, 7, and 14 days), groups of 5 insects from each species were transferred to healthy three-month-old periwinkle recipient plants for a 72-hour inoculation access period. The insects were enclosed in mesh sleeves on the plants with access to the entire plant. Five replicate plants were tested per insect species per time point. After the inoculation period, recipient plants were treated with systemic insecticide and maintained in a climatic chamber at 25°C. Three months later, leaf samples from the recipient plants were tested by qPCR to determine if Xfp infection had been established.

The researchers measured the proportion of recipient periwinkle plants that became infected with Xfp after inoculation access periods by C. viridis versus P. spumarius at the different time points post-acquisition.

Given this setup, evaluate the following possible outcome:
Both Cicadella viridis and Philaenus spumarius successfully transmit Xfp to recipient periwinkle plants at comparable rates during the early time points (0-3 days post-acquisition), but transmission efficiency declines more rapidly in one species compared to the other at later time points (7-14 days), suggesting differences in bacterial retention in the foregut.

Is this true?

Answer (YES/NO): NO